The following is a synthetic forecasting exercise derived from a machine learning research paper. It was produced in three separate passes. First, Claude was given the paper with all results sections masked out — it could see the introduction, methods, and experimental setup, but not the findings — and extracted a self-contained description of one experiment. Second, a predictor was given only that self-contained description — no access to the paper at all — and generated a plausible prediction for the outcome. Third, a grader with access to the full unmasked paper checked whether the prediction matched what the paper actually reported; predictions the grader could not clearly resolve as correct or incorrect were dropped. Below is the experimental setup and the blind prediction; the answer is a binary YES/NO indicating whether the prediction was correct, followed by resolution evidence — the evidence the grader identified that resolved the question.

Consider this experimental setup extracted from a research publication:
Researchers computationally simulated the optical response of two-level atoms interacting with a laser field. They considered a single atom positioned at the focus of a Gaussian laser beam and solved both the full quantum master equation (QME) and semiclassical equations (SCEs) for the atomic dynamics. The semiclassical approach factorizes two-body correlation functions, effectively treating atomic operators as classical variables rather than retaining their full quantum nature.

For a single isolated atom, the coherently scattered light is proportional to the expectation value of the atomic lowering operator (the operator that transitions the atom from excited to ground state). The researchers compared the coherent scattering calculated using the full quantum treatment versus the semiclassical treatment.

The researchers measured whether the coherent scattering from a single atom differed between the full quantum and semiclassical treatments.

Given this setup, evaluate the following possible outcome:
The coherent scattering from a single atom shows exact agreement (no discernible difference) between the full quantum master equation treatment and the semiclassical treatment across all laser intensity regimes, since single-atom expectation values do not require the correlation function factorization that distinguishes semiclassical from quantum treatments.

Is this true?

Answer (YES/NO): YES